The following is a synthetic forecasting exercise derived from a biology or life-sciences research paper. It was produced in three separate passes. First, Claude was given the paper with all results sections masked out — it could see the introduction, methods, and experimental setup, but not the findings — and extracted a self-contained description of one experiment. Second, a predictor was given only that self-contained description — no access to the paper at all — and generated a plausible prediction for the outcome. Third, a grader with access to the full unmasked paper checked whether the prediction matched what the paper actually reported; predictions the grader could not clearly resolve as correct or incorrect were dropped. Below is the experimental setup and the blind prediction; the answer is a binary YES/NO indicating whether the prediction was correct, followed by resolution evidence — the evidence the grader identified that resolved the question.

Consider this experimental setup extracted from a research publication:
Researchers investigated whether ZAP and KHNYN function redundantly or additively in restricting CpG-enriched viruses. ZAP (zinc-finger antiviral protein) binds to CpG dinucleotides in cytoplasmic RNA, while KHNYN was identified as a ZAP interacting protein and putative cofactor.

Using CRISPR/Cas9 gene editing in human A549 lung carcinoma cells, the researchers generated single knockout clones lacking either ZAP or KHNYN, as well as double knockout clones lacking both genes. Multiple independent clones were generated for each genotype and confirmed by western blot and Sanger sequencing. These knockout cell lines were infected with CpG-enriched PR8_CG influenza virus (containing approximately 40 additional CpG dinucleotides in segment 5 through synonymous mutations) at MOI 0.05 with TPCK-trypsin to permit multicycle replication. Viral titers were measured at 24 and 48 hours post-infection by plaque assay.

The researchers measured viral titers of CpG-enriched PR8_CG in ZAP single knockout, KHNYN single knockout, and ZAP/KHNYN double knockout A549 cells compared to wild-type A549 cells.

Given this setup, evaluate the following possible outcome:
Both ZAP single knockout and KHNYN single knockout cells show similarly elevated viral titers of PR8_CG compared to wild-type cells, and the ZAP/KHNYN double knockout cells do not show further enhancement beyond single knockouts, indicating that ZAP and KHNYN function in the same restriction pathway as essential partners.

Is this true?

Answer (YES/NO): NO